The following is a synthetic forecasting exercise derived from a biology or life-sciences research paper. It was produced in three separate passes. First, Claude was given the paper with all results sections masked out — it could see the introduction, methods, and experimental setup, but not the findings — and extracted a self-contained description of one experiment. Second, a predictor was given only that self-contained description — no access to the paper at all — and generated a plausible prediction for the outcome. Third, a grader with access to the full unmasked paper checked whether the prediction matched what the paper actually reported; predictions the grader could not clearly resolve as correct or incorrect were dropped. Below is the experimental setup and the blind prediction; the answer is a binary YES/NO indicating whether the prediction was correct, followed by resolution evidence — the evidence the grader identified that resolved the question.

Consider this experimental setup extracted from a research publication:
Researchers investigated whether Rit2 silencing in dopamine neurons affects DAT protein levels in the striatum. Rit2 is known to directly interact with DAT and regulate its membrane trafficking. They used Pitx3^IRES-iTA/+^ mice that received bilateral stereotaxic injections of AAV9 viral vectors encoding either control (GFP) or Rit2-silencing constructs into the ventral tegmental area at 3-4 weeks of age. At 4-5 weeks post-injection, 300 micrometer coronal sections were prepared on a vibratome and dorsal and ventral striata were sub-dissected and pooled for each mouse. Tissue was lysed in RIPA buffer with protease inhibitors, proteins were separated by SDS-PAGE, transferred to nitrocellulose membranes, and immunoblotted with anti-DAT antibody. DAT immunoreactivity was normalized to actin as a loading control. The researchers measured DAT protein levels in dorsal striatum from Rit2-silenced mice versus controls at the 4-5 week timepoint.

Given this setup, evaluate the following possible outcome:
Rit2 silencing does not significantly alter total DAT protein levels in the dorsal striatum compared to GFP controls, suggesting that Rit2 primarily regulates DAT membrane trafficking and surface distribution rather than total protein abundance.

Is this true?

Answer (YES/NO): NO